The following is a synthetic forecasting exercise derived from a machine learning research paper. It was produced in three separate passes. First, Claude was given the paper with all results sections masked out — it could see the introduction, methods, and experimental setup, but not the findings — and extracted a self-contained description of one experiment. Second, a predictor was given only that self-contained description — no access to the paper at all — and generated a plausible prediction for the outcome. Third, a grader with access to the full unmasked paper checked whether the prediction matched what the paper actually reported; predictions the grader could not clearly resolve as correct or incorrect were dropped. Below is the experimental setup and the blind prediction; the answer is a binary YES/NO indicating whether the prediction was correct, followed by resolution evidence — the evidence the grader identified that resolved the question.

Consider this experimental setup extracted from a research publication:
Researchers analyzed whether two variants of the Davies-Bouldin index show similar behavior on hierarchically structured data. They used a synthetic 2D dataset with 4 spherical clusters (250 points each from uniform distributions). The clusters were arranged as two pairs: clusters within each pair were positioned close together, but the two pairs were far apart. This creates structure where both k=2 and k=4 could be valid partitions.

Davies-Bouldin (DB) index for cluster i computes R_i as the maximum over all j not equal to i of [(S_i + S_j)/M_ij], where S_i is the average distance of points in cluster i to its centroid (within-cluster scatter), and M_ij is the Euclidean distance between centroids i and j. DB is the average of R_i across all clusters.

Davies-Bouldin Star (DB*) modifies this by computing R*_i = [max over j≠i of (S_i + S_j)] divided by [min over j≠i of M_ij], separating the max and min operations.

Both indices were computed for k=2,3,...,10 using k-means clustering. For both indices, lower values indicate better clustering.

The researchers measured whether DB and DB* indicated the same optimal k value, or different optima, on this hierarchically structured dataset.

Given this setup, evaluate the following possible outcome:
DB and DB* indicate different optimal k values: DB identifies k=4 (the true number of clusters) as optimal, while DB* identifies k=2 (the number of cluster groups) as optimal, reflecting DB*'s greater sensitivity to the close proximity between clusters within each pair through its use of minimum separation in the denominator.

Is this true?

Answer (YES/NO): NO